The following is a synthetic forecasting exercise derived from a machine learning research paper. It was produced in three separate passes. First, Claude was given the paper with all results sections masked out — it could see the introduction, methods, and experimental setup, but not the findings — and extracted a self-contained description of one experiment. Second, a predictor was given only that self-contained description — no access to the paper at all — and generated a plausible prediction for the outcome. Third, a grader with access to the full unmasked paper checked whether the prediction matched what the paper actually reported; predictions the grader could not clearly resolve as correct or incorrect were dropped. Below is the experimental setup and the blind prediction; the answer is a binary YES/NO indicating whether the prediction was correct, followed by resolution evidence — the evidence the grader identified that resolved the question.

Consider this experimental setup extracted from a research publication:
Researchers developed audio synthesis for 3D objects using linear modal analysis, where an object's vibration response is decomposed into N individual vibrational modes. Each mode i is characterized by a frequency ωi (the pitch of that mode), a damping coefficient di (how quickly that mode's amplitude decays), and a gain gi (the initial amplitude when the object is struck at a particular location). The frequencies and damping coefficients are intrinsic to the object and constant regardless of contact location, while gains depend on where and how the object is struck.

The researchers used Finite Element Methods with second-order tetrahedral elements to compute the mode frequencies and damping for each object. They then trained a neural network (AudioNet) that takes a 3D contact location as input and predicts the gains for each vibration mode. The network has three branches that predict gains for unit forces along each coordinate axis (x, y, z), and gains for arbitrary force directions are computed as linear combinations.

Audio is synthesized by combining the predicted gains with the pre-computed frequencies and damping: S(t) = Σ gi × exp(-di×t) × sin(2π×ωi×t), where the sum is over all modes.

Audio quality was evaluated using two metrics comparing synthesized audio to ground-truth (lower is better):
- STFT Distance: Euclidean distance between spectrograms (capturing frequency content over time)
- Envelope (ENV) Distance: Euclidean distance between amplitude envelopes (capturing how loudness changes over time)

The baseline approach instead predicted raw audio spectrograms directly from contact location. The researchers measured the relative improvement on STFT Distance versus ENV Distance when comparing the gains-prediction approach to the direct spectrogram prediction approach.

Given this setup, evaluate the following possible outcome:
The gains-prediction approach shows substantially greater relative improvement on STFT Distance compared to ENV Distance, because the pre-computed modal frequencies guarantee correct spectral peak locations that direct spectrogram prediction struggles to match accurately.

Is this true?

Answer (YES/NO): YES